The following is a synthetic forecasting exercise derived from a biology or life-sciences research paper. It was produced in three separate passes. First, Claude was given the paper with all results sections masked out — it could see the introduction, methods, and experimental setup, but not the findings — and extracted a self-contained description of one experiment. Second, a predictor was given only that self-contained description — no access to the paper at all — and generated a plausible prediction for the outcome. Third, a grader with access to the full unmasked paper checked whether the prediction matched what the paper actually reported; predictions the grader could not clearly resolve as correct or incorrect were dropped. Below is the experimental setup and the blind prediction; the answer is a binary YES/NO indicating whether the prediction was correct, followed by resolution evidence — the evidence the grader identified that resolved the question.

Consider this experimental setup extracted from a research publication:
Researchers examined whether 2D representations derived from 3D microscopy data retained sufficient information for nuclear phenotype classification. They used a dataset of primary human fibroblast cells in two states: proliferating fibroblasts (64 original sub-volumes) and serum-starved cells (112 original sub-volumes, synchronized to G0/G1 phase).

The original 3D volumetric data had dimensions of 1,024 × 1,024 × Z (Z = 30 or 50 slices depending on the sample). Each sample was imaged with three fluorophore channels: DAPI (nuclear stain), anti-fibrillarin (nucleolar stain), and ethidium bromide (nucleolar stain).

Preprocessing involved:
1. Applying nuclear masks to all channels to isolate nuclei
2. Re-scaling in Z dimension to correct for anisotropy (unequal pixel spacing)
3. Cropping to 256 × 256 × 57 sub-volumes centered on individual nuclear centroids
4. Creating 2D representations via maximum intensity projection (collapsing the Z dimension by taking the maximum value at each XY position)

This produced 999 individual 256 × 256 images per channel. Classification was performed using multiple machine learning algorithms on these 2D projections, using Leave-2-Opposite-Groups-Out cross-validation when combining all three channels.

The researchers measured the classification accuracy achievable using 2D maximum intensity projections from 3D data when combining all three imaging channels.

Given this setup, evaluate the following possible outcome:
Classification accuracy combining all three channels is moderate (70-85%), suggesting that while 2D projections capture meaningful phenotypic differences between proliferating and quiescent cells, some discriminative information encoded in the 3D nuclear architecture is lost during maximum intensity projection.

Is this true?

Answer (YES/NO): NO